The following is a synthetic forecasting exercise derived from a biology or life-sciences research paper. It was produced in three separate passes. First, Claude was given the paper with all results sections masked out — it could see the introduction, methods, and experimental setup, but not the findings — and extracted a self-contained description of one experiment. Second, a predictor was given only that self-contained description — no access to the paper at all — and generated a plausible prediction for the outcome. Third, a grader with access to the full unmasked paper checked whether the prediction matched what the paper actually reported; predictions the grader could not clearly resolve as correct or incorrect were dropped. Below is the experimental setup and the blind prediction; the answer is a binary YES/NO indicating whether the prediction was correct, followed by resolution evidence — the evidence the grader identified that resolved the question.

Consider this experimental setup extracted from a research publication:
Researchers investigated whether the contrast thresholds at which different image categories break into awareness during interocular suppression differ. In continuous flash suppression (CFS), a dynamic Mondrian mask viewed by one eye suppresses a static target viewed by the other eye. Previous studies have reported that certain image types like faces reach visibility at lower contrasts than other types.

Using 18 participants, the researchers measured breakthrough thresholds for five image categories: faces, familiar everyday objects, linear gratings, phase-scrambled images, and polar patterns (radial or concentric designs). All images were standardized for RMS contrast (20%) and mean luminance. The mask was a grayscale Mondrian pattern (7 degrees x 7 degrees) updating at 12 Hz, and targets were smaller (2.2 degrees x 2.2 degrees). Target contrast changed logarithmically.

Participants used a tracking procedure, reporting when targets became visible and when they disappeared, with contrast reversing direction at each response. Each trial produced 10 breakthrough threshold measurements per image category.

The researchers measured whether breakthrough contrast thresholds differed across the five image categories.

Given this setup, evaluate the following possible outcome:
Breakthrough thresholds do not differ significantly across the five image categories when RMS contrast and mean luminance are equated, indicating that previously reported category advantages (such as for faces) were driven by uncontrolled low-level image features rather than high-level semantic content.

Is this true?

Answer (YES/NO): NO